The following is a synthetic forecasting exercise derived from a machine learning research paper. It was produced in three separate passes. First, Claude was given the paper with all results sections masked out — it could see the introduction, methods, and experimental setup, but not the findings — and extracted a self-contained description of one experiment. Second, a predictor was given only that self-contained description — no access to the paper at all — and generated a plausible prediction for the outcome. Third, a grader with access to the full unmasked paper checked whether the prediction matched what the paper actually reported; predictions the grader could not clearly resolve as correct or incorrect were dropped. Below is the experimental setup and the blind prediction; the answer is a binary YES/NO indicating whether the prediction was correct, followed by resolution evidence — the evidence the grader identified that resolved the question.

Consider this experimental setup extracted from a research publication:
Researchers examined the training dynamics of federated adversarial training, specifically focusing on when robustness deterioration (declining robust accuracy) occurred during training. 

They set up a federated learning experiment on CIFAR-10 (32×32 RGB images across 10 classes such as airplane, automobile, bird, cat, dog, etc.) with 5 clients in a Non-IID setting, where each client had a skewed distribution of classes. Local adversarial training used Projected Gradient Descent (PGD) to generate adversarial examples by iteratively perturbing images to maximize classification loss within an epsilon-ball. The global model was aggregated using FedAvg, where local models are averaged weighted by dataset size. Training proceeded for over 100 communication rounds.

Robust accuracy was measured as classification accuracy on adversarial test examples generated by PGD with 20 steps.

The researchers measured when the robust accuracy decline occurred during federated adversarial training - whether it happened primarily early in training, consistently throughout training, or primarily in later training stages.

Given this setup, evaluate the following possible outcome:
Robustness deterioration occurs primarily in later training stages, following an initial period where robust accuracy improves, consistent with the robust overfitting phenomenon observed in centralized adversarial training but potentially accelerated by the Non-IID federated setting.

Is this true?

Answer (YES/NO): YES